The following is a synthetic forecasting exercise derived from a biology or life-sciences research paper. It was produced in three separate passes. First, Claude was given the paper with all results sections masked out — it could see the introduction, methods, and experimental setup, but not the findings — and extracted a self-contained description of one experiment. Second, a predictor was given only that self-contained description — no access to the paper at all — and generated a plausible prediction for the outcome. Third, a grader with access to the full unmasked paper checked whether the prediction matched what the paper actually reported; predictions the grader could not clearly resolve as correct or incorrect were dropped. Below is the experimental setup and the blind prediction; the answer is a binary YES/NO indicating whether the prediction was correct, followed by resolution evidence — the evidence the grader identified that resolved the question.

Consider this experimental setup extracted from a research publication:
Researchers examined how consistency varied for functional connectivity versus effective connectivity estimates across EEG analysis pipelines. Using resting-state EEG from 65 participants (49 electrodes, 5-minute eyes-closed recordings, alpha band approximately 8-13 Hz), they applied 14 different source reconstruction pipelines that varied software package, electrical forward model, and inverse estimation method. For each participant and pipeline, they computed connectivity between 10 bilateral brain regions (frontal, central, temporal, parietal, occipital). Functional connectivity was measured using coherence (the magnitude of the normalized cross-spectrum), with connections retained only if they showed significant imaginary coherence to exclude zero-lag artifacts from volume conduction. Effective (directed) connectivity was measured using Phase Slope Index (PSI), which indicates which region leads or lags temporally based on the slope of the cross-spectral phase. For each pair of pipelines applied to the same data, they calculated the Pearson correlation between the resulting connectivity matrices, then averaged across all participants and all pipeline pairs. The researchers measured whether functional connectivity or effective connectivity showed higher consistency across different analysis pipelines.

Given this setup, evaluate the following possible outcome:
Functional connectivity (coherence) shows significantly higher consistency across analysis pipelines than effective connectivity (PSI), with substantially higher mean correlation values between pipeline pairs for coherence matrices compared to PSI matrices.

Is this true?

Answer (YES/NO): NO